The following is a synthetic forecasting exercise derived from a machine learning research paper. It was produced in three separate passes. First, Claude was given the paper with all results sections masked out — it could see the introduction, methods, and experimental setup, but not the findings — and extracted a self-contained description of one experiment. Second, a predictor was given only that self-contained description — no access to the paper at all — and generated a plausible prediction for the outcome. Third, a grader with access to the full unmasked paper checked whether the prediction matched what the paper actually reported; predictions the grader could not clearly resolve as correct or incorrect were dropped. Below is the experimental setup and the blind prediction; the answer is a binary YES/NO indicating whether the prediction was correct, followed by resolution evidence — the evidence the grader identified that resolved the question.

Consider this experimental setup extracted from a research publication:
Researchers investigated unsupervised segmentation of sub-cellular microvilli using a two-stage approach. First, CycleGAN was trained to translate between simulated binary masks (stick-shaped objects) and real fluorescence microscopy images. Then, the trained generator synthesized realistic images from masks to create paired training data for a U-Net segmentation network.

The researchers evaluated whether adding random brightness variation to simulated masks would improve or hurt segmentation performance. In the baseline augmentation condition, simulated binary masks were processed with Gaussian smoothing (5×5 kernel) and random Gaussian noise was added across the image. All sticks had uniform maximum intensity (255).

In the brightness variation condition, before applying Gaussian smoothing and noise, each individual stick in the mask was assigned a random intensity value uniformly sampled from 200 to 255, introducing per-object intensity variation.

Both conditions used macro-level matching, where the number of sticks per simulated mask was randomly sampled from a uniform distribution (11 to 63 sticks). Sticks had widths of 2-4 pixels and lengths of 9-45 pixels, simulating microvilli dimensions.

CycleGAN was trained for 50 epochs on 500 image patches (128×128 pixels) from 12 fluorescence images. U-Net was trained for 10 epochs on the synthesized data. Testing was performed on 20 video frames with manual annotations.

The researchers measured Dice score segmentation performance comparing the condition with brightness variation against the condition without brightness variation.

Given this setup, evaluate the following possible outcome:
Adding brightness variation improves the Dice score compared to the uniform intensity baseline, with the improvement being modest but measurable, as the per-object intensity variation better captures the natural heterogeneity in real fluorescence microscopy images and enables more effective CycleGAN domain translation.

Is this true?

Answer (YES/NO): NO